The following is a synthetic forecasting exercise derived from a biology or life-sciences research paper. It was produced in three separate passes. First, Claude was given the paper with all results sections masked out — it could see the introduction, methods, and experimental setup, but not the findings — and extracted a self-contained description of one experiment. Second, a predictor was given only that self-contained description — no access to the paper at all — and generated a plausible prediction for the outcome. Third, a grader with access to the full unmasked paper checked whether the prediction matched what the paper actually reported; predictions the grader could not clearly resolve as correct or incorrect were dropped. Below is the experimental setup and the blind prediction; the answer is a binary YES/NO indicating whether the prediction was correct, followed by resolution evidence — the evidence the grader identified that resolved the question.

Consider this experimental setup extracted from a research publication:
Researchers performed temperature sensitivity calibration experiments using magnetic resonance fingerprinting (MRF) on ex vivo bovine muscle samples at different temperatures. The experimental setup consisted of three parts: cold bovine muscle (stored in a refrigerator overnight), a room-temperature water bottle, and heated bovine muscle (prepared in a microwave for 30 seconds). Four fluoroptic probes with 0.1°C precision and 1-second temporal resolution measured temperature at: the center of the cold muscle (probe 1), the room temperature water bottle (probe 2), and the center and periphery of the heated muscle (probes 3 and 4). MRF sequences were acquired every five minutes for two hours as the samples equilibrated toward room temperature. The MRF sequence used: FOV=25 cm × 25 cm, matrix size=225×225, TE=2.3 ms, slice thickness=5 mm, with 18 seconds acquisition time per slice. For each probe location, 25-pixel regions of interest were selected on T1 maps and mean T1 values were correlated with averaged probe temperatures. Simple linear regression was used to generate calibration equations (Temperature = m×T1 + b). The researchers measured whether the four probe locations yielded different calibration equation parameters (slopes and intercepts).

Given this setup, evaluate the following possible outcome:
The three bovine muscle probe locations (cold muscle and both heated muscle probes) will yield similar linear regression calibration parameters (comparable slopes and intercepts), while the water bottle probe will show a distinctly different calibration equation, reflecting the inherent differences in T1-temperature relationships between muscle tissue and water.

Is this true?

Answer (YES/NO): NO